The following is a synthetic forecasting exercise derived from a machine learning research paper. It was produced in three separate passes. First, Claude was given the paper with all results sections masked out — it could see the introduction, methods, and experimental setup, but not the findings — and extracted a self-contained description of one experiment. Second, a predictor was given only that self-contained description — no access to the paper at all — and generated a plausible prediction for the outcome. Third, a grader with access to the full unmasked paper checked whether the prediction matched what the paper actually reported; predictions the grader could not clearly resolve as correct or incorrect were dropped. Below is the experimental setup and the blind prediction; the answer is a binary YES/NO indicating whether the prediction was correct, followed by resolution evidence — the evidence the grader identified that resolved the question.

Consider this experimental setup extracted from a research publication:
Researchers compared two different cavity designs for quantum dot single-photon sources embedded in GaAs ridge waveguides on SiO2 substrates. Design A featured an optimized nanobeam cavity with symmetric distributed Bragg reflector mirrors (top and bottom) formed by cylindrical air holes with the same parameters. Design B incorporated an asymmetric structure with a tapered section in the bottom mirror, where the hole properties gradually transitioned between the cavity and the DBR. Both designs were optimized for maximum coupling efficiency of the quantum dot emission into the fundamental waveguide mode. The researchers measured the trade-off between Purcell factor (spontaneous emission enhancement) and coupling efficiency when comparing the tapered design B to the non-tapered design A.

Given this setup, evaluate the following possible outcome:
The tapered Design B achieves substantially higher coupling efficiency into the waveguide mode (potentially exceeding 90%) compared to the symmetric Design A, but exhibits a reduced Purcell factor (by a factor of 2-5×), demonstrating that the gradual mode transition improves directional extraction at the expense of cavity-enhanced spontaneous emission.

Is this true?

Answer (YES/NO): NO